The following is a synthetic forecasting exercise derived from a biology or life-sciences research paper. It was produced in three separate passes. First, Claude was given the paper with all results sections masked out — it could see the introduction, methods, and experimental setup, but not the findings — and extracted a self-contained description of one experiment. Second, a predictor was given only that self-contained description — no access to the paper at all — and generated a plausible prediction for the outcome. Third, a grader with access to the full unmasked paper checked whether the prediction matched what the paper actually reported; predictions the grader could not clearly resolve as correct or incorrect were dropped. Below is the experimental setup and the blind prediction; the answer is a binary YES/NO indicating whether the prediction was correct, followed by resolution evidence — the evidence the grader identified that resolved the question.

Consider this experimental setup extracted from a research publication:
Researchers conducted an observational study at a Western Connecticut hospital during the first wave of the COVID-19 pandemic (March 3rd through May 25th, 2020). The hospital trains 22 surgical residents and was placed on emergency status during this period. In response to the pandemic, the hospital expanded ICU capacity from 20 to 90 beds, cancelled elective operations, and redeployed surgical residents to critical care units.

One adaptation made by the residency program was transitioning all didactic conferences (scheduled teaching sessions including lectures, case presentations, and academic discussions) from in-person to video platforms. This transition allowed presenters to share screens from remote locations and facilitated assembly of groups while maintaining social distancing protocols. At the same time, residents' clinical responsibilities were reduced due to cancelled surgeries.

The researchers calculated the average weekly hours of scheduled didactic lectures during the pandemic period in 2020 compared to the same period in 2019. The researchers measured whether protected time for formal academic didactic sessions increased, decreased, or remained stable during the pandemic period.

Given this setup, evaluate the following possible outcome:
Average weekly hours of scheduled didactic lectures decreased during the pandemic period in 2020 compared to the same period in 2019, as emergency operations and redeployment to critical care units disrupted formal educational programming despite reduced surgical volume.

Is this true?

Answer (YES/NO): YES